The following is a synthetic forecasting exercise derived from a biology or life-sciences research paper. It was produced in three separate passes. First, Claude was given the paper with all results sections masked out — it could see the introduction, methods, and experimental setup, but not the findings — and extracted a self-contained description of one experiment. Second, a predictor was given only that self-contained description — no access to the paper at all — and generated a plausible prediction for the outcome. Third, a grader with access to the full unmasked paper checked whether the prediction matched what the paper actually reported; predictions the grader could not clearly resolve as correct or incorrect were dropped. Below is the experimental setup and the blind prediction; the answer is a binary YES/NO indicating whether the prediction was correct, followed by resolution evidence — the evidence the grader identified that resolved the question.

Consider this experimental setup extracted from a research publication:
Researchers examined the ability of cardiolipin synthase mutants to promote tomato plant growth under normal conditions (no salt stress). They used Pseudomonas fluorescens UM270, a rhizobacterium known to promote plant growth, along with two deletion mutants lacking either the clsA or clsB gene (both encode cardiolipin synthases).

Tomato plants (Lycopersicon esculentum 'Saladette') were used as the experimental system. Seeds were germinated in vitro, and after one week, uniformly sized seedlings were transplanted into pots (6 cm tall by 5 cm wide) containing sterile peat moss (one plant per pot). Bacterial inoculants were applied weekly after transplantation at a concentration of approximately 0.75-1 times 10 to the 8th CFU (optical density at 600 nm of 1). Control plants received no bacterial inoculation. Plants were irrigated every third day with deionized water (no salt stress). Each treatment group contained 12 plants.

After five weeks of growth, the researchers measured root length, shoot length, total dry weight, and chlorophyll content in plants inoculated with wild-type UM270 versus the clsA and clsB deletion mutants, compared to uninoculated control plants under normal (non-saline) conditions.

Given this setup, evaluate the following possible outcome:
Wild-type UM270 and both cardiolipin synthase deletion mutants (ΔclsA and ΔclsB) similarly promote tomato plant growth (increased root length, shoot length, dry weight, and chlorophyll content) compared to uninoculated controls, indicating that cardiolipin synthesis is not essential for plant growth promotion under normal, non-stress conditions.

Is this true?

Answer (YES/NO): NO